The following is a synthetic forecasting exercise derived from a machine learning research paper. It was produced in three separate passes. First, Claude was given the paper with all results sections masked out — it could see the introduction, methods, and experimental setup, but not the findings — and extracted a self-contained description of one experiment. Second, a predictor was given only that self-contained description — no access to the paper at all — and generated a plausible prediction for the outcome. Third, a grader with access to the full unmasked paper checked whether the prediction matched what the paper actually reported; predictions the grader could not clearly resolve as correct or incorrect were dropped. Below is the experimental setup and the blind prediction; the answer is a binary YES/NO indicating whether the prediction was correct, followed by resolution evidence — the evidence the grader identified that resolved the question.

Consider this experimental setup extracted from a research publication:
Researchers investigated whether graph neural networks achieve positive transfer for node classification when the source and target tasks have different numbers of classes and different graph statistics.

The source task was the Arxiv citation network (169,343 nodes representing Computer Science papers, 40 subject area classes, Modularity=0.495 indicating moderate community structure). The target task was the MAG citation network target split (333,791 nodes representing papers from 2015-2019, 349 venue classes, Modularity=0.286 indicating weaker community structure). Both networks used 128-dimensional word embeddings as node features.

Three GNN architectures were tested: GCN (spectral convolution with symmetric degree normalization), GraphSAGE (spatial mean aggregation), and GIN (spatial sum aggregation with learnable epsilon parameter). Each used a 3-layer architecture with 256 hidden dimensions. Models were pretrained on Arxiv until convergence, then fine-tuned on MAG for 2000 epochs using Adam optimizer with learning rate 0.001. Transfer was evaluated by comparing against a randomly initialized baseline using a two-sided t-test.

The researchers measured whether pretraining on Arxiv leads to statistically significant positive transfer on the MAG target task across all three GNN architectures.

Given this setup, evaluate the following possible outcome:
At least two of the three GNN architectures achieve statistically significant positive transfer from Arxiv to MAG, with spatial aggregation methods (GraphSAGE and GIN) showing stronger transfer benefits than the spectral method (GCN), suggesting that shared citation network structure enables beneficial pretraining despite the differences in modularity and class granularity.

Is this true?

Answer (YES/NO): NO